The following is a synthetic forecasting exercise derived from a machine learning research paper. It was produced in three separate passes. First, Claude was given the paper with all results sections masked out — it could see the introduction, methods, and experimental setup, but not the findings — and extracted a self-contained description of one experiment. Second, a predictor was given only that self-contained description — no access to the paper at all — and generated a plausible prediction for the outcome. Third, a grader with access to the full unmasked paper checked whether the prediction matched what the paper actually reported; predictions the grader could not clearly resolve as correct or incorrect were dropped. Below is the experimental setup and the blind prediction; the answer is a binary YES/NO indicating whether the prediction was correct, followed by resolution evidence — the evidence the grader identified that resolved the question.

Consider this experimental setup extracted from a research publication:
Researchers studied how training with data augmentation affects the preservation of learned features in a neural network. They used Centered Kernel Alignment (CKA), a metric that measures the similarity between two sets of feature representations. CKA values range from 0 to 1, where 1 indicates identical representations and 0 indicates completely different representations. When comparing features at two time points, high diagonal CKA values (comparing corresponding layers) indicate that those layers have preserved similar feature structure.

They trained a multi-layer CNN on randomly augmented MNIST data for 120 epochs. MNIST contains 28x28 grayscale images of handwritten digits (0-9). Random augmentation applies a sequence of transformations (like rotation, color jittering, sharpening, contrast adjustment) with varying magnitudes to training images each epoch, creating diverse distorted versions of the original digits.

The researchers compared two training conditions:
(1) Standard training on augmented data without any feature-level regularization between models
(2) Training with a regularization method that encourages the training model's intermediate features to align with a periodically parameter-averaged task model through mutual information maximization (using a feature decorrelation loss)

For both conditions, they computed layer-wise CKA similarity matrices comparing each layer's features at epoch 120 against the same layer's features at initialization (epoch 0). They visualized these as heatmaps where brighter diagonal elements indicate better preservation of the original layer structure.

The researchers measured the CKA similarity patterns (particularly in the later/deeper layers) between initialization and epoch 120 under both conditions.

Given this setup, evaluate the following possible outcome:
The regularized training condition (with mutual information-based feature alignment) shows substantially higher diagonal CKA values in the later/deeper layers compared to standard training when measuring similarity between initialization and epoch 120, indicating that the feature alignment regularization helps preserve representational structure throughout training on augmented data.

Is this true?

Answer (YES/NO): YES